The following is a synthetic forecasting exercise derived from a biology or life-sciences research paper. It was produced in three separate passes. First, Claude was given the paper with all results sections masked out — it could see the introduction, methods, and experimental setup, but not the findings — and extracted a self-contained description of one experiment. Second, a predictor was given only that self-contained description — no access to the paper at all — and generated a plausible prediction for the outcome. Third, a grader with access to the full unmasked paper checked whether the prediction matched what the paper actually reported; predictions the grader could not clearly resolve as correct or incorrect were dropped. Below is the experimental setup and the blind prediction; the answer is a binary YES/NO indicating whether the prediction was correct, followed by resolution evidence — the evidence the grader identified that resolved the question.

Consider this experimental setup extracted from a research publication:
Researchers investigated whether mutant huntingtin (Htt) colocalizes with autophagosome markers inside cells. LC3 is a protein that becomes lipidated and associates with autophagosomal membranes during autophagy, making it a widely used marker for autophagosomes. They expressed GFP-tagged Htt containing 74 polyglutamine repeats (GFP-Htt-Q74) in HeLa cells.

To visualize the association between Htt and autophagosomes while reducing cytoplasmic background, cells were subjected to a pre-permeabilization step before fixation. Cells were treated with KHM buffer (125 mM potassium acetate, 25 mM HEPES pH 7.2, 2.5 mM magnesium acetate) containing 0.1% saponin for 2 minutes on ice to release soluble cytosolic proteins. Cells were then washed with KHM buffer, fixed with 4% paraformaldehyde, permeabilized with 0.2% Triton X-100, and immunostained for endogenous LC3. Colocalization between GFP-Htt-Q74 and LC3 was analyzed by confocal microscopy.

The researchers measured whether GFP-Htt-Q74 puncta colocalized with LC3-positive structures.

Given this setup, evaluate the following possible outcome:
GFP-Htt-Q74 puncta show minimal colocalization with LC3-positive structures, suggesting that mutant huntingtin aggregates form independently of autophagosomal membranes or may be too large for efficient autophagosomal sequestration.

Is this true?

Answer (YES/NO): NO